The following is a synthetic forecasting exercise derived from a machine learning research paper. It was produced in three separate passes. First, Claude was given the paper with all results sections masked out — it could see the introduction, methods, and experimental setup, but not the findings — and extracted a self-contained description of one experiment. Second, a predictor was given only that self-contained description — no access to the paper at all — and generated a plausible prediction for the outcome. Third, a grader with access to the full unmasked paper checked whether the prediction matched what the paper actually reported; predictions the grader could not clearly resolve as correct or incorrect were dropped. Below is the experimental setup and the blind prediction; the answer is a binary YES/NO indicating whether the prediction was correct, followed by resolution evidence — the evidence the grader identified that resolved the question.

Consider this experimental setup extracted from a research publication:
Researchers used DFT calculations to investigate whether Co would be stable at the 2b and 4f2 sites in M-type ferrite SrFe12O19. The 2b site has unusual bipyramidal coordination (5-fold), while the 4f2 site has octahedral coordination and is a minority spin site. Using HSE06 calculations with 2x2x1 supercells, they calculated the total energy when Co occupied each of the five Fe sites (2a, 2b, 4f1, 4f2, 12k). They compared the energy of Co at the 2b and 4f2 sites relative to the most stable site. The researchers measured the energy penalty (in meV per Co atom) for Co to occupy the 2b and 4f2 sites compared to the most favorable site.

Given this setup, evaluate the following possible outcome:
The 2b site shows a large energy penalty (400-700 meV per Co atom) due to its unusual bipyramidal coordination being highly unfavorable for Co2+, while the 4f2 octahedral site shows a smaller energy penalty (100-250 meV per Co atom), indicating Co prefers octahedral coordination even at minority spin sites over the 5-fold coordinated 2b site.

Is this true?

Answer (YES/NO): NO